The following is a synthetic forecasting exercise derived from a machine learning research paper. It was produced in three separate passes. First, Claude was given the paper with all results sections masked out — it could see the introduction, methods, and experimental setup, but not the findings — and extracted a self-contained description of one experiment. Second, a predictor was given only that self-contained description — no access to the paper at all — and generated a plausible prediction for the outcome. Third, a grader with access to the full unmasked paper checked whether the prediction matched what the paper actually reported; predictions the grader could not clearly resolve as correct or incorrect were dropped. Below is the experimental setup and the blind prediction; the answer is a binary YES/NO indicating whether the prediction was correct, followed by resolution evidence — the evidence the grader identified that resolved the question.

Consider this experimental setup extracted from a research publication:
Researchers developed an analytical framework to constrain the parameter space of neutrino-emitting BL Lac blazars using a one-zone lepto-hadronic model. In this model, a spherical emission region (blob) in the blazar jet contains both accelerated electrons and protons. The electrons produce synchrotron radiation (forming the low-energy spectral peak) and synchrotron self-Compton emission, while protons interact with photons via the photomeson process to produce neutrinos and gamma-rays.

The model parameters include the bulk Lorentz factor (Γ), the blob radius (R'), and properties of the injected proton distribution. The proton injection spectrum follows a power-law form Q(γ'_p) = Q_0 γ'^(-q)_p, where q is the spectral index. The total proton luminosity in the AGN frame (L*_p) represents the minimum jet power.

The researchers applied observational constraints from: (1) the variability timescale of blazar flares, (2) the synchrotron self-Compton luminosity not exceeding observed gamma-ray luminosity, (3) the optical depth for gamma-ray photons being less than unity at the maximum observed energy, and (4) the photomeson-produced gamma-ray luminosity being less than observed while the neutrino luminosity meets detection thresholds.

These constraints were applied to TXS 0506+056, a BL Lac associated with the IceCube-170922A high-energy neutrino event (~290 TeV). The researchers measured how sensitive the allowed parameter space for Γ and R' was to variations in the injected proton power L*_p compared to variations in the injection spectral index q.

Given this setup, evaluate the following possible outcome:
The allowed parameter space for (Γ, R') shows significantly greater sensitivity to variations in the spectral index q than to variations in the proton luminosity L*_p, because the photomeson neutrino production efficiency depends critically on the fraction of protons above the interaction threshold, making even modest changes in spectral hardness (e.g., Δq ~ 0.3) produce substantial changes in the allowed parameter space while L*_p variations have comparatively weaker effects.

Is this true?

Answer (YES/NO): NO